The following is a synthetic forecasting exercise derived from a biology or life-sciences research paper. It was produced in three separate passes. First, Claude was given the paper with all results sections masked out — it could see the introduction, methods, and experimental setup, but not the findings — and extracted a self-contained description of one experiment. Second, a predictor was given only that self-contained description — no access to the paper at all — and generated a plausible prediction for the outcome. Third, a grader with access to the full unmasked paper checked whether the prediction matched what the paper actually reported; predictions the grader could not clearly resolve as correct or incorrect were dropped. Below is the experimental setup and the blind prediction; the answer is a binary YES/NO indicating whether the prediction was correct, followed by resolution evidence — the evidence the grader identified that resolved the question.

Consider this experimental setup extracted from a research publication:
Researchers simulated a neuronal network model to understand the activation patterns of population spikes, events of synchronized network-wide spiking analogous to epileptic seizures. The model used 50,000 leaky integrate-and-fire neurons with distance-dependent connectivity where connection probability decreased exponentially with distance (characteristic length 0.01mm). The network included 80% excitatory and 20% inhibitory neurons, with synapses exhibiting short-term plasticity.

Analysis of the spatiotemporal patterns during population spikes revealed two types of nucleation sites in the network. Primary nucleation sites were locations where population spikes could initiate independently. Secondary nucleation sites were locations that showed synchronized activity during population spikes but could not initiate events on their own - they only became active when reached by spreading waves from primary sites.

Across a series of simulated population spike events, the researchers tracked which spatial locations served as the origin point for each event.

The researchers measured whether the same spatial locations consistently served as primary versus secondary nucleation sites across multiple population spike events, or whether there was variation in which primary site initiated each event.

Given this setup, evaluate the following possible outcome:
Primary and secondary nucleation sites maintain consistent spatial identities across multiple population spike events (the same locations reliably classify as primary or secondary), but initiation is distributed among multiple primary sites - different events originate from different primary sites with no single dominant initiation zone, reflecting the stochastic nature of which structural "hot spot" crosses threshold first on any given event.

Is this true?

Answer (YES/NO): YES